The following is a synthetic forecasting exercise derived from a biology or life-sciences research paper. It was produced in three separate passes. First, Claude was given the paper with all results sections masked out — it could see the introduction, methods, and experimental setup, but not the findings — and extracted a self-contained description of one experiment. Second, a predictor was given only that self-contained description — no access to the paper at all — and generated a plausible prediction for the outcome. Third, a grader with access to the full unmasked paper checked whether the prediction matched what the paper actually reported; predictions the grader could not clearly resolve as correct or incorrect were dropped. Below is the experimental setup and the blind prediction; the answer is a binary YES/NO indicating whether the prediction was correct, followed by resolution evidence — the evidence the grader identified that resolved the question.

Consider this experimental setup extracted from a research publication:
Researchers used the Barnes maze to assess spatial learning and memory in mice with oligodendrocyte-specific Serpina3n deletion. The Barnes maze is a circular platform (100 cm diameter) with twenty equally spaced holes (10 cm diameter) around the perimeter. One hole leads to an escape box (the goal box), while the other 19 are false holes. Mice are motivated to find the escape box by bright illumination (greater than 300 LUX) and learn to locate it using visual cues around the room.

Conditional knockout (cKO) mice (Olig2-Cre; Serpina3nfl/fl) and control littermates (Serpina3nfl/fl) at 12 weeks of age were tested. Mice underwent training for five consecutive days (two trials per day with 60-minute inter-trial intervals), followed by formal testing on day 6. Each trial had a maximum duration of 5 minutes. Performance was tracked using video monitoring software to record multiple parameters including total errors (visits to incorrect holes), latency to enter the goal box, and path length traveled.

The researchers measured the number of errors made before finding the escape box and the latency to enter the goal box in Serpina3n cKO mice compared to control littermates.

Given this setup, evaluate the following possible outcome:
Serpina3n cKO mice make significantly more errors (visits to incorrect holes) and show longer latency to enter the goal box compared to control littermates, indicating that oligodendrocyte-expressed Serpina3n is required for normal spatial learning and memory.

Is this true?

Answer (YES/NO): NO